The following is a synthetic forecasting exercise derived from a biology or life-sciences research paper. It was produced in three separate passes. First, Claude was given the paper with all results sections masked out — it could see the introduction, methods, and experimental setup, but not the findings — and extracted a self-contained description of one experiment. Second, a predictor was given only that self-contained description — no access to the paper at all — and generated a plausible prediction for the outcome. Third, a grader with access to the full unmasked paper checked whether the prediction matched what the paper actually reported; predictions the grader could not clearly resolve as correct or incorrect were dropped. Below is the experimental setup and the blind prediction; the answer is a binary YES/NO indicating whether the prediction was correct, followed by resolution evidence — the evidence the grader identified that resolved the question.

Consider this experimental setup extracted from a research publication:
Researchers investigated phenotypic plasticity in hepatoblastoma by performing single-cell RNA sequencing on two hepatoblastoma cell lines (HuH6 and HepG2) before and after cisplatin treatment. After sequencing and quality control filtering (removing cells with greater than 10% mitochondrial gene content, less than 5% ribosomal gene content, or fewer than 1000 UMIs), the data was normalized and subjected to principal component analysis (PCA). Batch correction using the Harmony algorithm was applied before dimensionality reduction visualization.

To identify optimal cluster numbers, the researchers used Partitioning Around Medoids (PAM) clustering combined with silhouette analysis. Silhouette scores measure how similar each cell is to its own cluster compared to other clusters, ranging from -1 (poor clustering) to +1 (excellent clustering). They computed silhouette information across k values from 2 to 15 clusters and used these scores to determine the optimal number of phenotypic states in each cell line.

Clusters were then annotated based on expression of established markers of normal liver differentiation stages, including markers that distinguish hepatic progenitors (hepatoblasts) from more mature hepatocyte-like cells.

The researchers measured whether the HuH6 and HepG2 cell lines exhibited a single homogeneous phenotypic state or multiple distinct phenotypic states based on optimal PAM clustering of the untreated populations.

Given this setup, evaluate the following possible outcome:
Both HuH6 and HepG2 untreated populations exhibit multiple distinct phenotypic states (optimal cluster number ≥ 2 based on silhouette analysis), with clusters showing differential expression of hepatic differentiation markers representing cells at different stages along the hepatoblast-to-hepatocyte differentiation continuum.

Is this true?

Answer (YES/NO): YES